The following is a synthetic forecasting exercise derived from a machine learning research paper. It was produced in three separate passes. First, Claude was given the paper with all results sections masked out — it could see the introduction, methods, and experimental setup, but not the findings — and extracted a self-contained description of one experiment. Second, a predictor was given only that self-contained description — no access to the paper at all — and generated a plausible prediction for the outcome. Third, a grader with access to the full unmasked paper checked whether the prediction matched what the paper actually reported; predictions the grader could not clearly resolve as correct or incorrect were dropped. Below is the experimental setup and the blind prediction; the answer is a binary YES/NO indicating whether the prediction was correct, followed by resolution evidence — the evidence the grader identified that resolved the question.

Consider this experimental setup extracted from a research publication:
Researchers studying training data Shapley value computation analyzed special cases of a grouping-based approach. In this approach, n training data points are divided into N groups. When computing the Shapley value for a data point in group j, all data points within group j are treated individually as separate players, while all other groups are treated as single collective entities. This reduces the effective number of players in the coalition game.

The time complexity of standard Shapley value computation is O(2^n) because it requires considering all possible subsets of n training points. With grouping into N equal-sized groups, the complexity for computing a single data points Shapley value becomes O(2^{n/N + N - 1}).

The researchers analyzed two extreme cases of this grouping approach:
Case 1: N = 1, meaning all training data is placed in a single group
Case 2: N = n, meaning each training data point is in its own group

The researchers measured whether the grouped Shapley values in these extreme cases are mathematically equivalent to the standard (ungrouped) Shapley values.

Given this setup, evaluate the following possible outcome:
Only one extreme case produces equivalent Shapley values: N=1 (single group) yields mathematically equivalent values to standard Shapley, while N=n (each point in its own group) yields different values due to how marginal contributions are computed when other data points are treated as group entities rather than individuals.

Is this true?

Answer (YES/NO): NO